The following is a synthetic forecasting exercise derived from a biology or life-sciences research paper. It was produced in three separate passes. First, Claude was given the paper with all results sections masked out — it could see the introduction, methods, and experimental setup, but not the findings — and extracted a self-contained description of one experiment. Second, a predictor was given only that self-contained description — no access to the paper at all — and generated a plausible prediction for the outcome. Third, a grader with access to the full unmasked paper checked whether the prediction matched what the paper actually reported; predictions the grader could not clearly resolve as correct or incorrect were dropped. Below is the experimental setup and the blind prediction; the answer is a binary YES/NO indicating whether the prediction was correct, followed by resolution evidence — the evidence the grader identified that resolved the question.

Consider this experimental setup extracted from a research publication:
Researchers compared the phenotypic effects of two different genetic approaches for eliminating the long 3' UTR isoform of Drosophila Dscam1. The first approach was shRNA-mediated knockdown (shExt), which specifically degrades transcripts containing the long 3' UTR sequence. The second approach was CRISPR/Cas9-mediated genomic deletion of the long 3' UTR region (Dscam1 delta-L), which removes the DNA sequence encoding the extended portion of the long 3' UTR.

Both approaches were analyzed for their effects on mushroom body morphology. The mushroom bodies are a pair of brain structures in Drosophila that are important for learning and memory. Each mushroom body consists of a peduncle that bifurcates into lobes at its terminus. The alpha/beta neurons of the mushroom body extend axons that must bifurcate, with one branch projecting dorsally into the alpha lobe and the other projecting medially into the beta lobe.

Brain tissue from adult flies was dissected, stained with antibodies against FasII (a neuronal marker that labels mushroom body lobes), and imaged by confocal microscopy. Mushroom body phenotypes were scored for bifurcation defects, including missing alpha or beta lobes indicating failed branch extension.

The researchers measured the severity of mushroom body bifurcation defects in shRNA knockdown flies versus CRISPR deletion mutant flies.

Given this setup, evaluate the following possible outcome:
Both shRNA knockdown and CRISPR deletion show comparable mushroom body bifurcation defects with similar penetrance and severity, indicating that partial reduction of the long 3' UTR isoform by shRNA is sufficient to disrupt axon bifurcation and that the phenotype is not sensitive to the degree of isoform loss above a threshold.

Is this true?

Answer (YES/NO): NO